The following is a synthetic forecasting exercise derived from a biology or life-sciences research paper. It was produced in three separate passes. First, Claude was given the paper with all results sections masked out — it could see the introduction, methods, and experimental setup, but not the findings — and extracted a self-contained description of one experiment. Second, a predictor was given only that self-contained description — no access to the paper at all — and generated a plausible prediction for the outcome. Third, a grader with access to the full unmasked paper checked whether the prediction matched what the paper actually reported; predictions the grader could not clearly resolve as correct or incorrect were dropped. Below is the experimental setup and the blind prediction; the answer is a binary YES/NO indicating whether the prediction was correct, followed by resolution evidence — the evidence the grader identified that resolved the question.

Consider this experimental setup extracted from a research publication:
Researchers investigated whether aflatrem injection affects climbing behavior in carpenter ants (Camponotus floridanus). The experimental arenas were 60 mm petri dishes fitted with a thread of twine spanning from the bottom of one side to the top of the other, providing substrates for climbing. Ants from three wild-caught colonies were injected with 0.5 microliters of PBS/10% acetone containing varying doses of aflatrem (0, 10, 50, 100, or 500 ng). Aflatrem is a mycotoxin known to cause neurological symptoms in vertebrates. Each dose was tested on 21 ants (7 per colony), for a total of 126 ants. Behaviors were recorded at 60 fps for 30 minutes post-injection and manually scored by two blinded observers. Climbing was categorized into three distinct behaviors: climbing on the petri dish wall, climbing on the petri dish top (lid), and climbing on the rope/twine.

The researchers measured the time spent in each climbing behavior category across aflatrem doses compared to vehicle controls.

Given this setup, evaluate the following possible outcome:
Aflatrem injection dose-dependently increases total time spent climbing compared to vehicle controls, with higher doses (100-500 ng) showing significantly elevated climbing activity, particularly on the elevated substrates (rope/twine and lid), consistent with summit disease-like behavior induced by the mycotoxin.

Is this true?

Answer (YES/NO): NO